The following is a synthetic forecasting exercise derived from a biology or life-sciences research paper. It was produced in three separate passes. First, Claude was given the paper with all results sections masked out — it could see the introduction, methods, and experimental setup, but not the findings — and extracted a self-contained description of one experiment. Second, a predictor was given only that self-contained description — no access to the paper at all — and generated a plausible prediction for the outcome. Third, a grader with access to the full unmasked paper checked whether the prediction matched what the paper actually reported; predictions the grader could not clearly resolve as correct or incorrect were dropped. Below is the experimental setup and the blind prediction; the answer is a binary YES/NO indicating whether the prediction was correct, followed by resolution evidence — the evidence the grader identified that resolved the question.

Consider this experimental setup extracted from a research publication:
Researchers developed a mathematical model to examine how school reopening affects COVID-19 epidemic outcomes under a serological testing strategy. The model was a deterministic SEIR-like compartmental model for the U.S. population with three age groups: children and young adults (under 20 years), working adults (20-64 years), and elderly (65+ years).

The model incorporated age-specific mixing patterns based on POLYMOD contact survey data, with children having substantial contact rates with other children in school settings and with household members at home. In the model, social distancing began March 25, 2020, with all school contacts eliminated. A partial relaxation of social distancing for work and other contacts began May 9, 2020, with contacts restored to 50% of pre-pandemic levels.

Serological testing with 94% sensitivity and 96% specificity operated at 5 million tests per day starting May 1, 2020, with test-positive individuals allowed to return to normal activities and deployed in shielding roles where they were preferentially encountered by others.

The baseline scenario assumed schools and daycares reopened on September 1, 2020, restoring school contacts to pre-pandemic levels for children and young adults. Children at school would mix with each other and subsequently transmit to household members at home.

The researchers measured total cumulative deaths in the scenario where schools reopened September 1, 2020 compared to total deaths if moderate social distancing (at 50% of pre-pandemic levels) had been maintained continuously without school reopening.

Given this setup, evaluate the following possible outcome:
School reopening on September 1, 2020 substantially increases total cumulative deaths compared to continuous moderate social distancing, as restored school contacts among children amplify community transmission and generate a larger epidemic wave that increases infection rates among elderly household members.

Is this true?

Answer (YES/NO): NO